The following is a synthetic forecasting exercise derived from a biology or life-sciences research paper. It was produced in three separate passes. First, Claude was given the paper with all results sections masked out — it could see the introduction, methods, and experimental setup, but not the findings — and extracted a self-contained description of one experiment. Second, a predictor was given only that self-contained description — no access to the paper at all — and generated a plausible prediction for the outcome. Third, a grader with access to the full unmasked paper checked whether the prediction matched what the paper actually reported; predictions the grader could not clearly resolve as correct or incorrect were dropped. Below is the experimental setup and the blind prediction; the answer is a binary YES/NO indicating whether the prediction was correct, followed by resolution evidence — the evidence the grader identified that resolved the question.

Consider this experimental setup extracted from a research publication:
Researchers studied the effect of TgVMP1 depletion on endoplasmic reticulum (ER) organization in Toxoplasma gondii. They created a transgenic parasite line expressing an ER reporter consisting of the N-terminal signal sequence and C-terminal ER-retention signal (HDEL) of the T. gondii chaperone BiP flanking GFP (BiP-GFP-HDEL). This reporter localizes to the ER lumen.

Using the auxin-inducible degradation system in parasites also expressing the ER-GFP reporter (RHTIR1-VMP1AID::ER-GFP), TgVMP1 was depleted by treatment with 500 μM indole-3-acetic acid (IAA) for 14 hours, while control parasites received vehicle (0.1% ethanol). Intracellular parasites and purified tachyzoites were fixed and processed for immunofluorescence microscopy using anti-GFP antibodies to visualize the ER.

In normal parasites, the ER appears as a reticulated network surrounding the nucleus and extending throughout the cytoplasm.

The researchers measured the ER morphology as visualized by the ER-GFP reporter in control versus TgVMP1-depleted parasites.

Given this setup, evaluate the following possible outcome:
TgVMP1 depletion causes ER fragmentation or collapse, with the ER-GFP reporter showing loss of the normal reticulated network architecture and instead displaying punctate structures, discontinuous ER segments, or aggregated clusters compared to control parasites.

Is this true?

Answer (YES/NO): NO